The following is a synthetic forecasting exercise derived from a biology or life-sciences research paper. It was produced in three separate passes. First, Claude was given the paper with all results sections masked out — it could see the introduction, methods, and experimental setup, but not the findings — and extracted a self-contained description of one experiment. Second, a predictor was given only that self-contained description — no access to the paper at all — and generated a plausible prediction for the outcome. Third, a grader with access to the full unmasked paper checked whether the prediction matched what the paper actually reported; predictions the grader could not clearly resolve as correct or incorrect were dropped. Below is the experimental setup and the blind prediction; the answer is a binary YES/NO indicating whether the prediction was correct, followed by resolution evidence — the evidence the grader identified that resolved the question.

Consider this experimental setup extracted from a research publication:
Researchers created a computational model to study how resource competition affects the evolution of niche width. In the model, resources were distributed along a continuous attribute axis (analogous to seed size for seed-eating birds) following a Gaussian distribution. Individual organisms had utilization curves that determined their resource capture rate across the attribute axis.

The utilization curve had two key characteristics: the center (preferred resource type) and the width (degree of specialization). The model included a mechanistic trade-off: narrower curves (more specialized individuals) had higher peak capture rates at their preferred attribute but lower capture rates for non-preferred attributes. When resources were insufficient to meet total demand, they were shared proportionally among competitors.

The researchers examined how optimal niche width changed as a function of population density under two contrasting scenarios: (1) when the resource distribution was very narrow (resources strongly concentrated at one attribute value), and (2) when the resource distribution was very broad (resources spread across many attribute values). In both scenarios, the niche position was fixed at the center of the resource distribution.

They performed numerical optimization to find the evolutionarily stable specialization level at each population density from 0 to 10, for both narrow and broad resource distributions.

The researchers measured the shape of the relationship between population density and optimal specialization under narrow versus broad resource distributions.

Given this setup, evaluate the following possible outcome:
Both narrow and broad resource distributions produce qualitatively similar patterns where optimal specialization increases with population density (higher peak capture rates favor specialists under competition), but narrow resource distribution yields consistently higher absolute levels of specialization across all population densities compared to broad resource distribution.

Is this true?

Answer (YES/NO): NO